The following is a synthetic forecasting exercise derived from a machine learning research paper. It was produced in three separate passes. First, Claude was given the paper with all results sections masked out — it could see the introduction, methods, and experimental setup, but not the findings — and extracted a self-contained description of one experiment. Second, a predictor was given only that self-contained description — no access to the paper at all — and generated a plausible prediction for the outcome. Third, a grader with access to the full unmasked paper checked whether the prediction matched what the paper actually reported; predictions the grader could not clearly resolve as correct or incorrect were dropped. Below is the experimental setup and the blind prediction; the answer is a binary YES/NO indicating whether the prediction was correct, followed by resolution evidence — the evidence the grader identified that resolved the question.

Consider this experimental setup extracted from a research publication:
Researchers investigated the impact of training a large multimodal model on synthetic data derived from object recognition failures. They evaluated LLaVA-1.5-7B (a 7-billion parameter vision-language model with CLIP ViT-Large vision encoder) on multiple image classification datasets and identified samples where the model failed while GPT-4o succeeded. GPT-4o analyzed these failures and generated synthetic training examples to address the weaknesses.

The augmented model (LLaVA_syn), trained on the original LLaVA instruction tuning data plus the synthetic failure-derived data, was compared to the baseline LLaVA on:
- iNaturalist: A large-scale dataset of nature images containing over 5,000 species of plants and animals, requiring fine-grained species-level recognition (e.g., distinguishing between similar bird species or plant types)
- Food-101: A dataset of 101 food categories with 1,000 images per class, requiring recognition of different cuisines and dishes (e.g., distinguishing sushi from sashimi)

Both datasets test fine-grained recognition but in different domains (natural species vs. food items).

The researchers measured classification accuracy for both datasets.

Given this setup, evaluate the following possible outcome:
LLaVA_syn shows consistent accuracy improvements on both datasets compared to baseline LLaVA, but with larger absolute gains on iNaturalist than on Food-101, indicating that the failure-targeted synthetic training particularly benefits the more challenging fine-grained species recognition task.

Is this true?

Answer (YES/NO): NO